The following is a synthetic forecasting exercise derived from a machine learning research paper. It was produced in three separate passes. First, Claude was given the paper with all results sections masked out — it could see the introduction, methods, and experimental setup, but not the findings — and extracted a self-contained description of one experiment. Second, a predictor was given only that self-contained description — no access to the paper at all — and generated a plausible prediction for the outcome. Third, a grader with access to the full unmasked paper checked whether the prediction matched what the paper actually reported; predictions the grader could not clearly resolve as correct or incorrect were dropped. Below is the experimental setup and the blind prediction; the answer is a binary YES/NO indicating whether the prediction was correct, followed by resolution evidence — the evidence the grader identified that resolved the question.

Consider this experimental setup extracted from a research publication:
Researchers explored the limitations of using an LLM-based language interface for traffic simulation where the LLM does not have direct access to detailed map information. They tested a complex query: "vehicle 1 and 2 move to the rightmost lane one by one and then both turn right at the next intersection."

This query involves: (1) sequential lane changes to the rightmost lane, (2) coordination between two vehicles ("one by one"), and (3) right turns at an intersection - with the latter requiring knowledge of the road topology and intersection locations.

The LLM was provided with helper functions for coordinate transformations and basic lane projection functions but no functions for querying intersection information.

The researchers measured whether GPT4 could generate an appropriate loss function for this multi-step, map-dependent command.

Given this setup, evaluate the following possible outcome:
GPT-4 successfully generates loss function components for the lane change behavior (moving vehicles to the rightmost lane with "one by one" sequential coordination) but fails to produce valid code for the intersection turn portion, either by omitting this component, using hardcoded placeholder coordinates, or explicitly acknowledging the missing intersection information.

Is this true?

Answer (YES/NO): NO